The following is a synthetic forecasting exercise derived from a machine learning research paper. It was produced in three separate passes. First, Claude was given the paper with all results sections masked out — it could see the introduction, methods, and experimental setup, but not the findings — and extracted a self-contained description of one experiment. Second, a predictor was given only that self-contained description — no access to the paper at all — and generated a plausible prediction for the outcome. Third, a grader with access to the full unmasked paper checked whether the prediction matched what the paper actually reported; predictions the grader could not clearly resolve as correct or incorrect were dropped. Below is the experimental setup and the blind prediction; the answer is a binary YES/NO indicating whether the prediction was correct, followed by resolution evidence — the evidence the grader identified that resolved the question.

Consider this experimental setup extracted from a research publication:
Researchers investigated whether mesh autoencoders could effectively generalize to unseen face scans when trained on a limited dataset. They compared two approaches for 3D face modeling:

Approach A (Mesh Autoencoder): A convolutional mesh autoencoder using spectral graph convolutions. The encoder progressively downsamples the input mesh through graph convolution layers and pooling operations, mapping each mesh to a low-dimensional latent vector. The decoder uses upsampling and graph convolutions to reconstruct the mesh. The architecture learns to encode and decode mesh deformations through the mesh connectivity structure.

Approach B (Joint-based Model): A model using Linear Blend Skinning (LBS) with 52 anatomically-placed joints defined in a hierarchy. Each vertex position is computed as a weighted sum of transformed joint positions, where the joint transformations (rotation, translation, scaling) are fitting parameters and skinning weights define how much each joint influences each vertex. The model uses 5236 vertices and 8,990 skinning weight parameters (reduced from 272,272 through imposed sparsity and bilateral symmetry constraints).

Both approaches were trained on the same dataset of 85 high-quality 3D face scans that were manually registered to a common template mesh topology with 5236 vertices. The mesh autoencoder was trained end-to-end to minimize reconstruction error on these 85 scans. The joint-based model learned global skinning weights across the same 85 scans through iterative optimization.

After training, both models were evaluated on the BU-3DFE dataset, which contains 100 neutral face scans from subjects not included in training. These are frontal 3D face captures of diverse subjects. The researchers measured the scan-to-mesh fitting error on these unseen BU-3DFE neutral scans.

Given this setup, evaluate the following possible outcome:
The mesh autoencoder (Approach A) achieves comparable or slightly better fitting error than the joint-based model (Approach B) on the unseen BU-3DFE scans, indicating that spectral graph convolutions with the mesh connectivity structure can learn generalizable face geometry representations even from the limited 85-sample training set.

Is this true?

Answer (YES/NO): NO